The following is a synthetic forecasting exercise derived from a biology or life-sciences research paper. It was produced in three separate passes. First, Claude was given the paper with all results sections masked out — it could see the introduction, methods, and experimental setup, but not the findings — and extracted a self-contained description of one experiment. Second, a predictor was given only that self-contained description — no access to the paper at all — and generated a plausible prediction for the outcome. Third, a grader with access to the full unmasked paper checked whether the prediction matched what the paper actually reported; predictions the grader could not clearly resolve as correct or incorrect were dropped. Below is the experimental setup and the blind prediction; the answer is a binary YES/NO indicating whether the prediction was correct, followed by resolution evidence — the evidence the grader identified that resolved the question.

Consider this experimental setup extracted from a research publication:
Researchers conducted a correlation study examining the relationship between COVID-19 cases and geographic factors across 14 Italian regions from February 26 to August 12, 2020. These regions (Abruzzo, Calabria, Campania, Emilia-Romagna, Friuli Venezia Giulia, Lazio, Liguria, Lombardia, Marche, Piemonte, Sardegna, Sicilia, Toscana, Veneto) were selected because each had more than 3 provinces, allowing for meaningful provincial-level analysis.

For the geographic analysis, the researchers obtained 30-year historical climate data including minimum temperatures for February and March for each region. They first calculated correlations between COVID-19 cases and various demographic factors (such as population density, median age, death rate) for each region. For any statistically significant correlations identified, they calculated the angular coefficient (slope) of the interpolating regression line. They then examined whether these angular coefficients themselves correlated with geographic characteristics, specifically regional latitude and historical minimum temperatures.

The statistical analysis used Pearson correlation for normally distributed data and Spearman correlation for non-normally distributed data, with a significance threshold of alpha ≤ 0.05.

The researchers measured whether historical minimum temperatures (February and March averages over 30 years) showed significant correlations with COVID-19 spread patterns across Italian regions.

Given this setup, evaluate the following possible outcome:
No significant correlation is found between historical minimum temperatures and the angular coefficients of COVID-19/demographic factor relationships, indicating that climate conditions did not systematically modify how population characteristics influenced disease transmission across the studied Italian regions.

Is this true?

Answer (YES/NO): NO